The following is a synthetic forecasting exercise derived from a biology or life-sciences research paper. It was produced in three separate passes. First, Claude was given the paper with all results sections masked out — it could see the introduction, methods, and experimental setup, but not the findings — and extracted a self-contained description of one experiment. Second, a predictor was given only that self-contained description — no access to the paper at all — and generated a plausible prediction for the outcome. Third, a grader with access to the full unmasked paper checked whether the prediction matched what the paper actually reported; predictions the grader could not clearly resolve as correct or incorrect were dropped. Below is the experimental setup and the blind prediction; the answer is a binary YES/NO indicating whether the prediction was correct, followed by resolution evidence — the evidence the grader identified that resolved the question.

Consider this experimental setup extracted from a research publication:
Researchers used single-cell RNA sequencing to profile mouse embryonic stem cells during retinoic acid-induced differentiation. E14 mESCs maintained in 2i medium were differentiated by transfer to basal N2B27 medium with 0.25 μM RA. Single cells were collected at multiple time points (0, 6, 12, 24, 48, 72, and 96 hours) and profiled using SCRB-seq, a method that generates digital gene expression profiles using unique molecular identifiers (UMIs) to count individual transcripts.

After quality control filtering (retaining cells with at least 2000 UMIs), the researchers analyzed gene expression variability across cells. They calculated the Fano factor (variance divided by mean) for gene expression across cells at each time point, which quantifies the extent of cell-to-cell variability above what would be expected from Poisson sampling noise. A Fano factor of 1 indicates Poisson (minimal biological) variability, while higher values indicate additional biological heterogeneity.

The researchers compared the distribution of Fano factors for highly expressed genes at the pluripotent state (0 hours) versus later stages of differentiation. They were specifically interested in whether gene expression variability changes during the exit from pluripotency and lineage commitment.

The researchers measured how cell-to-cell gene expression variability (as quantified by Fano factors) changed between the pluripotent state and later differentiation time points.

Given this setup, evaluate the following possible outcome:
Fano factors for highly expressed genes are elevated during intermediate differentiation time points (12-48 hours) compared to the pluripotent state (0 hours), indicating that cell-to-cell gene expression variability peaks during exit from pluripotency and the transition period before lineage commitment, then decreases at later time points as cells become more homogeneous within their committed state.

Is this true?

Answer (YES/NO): NO